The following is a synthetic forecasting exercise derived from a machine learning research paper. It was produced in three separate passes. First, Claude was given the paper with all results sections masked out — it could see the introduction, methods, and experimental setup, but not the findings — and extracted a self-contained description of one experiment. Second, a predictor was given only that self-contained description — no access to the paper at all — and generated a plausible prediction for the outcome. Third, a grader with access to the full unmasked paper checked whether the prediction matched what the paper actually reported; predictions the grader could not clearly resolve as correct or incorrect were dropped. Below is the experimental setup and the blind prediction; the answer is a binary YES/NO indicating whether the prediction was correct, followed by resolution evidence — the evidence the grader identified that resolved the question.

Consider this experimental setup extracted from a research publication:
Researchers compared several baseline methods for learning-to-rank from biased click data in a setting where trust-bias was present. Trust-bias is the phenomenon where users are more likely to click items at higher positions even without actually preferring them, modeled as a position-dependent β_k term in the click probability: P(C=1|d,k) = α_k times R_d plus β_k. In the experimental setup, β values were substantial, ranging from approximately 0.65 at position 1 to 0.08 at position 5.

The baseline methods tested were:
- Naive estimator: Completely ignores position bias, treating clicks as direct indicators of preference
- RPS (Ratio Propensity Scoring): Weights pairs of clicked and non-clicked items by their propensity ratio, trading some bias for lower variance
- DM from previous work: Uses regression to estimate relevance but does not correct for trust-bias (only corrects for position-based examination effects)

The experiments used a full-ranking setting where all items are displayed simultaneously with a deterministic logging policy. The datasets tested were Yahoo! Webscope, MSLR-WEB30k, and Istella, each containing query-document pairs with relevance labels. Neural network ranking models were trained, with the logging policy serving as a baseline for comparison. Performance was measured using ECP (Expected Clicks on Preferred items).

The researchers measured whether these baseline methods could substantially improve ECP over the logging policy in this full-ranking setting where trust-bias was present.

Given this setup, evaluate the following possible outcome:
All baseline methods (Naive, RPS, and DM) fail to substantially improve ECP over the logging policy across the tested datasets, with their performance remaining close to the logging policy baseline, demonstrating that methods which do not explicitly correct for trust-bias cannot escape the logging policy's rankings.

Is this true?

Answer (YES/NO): YES